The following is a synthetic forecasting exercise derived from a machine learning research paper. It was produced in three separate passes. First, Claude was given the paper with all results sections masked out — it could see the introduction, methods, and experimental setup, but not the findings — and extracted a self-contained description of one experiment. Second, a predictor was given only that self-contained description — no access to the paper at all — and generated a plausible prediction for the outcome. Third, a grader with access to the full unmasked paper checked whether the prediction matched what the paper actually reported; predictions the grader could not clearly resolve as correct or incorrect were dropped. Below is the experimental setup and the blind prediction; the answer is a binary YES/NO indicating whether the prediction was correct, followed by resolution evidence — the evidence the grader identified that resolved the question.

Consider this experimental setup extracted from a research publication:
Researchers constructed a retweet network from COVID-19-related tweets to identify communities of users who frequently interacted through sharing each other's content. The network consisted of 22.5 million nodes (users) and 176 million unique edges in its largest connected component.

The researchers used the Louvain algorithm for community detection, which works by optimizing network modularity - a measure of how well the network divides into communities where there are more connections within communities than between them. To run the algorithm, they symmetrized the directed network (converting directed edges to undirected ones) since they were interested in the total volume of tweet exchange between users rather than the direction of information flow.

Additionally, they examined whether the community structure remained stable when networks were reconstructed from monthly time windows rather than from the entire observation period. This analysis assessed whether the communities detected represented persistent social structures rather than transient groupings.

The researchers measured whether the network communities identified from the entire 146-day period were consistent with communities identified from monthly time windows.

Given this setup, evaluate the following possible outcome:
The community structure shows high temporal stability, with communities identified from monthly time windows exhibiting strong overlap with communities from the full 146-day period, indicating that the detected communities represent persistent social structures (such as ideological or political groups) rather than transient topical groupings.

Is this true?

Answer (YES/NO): YES